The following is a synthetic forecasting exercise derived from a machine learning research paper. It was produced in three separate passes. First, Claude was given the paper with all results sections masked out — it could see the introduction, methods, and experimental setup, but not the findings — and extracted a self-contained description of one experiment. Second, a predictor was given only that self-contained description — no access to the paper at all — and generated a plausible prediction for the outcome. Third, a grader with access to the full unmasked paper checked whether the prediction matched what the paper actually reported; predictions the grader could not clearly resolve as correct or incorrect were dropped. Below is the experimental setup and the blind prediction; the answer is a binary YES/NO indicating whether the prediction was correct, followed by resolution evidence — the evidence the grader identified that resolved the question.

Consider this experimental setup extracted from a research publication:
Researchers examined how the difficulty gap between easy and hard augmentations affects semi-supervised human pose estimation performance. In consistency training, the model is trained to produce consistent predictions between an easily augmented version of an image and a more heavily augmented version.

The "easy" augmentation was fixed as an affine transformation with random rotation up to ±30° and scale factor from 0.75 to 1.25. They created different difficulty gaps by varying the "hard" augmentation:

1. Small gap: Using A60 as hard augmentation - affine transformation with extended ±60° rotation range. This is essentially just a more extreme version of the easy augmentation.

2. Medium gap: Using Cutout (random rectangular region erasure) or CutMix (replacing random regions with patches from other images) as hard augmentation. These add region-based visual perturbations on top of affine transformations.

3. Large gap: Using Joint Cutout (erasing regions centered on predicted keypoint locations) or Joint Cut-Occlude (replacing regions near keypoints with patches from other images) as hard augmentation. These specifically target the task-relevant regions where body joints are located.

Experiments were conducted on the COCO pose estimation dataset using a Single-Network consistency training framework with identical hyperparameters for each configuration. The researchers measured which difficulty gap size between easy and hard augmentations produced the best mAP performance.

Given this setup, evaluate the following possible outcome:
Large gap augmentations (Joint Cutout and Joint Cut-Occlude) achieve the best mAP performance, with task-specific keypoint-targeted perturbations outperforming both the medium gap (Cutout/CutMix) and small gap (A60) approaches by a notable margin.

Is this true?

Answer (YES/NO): YES